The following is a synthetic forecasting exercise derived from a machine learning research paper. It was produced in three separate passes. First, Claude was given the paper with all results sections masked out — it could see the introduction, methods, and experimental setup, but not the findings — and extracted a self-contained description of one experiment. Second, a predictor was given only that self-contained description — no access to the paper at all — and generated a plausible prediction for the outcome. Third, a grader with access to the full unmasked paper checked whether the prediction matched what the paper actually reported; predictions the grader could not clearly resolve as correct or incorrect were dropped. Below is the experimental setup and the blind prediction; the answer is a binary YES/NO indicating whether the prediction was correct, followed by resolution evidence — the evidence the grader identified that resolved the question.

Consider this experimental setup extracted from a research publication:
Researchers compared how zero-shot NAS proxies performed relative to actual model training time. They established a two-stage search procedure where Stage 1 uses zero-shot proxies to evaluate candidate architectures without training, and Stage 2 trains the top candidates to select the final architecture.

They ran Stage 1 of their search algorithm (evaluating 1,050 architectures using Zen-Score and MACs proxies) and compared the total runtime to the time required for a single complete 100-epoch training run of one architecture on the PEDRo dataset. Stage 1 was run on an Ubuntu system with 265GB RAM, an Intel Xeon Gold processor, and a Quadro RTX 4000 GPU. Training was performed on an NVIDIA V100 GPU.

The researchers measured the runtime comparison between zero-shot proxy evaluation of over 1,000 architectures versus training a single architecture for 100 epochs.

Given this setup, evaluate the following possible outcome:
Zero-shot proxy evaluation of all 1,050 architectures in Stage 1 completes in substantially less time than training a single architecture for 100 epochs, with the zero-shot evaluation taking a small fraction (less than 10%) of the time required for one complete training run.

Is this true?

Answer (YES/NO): NO